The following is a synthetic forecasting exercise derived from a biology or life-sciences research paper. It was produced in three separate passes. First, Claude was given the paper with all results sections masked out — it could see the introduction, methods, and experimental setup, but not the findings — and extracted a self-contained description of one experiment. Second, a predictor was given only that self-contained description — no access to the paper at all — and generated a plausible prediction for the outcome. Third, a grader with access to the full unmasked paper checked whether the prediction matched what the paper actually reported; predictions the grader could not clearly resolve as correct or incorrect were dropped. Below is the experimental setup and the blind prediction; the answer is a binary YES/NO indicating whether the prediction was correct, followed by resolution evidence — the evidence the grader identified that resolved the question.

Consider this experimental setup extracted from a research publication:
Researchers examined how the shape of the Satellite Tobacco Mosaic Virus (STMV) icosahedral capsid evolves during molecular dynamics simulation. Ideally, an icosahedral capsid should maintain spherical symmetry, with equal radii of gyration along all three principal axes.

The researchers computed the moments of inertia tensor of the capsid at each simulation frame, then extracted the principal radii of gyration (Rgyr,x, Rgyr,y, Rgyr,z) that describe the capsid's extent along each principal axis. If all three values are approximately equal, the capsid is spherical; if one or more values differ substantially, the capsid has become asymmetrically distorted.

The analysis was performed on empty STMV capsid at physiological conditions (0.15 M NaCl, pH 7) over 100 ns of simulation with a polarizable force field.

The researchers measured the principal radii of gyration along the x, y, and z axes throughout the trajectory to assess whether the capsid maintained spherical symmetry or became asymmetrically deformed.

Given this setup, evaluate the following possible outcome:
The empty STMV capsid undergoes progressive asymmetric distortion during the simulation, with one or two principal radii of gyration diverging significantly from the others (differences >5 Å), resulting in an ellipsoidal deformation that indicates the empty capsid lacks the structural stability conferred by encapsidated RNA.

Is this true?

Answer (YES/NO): NO